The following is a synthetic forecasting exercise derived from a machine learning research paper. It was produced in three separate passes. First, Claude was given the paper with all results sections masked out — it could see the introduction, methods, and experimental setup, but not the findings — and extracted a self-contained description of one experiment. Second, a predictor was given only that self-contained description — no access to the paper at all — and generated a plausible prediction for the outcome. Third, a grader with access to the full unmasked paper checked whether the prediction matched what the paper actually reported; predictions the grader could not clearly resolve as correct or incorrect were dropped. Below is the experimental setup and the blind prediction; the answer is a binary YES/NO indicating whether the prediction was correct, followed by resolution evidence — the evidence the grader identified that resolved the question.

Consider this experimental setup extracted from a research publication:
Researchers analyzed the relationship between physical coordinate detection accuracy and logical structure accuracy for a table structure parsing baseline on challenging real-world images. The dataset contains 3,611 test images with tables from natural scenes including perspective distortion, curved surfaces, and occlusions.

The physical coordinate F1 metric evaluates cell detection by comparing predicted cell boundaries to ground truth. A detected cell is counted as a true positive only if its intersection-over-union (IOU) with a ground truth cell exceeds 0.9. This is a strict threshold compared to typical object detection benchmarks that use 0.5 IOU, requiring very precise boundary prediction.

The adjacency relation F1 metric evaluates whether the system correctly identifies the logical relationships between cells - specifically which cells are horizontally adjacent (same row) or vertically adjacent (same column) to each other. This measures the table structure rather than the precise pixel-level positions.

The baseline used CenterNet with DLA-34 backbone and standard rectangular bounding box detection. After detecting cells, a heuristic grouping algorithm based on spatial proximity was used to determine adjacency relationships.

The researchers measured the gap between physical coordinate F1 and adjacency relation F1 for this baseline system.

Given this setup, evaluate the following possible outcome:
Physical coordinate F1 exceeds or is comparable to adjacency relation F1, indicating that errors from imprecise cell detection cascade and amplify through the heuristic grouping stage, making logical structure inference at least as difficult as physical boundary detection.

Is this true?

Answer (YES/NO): NO